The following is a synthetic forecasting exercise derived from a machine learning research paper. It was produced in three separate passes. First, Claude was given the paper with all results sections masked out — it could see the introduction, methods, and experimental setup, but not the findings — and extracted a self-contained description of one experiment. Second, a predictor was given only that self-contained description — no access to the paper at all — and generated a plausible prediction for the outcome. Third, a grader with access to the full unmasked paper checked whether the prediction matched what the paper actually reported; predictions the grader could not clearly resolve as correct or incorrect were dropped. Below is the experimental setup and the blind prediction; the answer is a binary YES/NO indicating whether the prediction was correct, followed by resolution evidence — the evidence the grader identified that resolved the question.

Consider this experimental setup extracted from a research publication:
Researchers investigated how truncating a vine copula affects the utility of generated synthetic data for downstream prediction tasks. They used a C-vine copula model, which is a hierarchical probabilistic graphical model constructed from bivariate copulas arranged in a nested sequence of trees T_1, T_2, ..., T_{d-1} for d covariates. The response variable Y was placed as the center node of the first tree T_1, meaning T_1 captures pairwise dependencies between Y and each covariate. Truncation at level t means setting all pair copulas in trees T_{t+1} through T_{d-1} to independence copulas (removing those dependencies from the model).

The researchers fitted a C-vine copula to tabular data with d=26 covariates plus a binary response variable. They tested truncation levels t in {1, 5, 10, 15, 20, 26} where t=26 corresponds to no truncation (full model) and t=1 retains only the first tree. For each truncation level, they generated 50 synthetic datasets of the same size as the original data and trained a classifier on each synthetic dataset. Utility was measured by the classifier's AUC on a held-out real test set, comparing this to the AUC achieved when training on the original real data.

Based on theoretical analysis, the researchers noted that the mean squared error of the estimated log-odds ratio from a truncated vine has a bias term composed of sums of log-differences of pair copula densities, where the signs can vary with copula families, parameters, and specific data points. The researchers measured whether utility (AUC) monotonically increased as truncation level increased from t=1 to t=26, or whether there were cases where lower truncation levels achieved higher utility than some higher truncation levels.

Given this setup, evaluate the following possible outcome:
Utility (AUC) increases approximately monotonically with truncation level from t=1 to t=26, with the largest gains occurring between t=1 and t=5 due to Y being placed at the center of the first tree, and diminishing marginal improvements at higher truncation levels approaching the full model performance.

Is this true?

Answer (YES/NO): NO